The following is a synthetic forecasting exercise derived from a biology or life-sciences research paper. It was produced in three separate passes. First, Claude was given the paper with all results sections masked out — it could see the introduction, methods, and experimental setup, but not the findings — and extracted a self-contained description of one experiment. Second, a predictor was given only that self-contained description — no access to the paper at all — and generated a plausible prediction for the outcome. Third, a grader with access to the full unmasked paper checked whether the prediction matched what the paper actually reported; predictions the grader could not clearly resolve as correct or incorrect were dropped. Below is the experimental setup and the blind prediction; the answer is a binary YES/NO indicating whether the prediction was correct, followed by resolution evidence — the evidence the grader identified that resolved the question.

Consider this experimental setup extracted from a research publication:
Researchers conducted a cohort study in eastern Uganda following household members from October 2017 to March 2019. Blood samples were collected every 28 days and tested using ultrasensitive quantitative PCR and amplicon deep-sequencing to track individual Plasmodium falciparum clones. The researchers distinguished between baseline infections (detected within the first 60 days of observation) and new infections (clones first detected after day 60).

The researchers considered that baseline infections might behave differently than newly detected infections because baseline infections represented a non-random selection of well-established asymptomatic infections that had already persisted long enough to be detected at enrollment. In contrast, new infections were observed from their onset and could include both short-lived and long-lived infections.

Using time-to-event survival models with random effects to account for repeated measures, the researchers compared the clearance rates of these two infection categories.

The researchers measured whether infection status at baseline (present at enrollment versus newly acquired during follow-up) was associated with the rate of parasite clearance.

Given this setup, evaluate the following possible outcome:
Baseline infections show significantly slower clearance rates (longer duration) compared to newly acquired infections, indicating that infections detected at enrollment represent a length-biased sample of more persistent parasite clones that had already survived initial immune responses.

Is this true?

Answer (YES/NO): YES